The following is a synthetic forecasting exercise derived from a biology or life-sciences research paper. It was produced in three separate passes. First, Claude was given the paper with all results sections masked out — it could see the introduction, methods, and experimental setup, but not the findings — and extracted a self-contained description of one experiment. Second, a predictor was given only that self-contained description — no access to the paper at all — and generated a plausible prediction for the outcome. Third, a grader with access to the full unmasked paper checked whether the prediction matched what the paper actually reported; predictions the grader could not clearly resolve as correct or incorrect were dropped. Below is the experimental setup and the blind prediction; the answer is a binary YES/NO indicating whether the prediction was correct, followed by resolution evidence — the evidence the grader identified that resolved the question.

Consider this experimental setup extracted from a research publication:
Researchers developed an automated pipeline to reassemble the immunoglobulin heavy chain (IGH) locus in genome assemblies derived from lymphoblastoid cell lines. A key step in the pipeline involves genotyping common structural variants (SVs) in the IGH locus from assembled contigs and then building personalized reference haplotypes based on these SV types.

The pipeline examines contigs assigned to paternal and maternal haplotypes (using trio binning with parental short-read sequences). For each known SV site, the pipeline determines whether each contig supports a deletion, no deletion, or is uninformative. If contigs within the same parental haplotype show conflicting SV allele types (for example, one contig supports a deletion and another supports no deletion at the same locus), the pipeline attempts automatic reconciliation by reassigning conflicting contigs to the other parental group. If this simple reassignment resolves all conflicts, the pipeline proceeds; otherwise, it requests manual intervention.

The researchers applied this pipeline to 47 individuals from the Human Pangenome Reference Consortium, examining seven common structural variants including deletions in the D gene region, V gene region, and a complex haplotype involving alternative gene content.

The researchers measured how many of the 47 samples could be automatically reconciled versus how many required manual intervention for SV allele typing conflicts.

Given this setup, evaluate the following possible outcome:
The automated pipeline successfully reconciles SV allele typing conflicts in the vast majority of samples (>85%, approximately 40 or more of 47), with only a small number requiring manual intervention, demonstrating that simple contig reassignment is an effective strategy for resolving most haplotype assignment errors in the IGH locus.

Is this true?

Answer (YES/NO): YES